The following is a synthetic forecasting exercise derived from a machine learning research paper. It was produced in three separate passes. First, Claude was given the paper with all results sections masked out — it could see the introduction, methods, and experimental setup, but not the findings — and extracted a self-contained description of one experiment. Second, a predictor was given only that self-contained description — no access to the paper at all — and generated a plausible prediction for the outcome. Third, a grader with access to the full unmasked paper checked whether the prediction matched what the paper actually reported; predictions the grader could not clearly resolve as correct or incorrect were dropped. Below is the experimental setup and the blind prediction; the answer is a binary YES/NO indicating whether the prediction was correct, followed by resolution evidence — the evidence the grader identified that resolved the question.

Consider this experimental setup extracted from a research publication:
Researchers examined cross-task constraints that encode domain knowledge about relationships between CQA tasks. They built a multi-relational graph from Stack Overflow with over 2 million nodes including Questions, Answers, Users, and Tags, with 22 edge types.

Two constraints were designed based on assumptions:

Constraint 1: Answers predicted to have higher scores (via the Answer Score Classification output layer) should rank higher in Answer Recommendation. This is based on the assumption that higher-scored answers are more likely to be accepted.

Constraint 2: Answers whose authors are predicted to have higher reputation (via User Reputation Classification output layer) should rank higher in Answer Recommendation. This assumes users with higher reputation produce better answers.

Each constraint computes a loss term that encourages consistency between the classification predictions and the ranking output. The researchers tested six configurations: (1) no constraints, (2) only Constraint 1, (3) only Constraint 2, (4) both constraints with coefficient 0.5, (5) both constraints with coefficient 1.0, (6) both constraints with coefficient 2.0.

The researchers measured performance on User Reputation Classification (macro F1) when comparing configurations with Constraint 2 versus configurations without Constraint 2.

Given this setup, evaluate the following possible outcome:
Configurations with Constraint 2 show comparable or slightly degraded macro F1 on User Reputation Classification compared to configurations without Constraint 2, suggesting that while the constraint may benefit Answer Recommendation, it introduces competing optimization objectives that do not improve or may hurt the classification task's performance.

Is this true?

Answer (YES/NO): NO